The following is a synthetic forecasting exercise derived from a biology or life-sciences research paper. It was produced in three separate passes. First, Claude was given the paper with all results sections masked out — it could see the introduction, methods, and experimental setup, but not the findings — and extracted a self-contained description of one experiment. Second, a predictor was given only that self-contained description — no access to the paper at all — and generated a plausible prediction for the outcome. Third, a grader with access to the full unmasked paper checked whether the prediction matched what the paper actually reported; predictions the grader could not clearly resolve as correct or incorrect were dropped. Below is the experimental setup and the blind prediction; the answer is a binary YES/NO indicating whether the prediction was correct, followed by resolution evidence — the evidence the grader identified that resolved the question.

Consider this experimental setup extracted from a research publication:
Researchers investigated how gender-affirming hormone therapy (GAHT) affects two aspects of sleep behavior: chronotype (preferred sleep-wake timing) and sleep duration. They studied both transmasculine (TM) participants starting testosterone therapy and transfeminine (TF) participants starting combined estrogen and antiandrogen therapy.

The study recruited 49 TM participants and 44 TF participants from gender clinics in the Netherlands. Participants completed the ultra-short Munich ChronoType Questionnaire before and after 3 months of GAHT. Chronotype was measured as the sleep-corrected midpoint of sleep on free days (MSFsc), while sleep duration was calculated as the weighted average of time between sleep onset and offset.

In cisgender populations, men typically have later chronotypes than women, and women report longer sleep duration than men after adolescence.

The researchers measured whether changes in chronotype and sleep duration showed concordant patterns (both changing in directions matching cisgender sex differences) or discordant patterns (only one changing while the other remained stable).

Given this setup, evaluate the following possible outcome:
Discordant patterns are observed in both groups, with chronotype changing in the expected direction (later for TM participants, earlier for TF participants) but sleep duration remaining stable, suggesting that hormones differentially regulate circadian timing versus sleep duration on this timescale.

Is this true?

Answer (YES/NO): YES